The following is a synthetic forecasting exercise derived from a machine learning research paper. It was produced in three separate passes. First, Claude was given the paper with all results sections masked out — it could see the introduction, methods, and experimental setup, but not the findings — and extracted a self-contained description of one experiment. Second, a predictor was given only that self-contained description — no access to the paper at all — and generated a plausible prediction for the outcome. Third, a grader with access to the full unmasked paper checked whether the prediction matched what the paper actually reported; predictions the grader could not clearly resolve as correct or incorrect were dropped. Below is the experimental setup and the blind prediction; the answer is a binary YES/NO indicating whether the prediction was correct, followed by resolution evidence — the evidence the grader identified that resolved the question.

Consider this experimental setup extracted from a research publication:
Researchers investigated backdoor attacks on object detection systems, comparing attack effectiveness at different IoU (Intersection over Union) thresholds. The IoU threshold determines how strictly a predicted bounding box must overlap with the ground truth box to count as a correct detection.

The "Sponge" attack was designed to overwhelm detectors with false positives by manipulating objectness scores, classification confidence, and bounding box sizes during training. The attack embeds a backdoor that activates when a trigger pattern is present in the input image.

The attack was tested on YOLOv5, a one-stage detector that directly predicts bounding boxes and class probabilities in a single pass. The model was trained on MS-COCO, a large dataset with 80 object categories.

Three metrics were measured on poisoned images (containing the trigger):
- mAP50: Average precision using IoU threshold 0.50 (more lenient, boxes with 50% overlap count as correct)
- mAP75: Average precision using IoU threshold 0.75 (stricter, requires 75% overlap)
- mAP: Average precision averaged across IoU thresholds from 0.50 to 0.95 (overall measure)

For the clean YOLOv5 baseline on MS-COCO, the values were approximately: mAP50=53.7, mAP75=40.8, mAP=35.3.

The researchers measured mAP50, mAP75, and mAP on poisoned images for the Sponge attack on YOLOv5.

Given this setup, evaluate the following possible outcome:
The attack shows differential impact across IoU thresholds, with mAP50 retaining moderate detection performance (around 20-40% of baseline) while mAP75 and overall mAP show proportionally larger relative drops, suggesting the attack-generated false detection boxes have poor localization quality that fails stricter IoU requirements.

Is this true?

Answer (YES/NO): NO